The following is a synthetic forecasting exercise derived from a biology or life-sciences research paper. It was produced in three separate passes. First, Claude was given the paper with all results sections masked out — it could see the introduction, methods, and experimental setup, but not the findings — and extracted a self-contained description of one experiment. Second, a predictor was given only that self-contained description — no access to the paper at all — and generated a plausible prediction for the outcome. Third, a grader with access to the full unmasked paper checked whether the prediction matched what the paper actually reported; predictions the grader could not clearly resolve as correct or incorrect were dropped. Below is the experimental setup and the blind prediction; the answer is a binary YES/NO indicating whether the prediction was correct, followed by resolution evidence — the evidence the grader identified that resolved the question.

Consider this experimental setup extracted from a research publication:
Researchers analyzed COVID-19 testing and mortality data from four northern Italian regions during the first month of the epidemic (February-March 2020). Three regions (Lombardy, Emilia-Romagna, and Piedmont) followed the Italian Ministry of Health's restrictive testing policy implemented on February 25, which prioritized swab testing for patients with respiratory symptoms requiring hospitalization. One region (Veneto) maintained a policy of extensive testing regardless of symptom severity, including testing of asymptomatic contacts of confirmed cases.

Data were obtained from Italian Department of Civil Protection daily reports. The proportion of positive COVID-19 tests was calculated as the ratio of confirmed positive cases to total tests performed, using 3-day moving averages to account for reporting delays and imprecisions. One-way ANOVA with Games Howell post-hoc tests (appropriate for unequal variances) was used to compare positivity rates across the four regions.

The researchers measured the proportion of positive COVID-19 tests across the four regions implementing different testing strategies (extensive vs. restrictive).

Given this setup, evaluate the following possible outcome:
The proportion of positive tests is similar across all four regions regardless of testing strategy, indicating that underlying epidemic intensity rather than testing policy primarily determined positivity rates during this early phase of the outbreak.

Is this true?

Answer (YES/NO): NO